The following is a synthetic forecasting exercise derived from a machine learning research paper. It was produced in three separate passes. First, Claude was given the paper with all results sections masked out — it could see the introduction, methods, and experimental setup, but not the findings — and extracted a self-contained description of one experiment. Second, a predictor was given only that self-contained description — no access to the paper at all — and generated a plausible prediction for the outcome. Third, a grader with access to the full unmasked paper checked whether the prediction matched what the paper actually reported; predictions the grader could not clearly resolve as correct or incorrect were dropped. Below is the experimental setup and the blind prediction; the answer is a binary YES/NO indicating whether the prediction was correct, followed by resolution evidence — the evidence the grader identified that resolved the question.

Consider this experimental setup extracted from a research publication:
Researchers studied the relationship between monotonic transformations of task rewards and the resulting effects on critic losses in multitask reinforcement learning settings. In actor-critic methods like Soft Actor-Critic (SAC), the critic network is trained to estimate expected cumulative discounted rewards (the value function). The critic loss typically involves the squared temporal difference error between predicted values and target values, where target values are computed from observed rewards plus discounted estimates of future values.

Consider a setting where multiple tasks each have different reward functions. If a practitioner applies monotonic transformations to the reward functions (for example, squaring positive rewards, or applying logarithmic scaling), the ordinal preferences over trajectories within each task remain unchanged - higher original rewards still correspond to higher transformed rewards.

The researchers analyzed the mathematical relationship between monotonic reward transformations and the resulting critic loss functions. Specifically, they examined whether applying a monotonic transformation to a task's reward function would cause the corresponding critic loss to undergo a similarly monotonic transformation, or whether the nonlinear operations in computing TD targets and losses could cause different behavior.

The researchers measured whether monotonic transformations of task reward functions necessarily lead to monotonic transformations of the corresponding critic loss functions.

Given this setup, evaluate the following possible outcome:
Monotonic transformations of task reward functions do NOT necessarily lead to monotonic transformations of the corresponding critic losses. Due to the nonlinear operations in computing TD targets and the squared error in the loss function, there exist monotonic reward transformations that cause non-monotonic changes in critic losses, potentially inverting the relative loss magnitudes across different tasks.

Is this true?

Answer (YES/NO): YES